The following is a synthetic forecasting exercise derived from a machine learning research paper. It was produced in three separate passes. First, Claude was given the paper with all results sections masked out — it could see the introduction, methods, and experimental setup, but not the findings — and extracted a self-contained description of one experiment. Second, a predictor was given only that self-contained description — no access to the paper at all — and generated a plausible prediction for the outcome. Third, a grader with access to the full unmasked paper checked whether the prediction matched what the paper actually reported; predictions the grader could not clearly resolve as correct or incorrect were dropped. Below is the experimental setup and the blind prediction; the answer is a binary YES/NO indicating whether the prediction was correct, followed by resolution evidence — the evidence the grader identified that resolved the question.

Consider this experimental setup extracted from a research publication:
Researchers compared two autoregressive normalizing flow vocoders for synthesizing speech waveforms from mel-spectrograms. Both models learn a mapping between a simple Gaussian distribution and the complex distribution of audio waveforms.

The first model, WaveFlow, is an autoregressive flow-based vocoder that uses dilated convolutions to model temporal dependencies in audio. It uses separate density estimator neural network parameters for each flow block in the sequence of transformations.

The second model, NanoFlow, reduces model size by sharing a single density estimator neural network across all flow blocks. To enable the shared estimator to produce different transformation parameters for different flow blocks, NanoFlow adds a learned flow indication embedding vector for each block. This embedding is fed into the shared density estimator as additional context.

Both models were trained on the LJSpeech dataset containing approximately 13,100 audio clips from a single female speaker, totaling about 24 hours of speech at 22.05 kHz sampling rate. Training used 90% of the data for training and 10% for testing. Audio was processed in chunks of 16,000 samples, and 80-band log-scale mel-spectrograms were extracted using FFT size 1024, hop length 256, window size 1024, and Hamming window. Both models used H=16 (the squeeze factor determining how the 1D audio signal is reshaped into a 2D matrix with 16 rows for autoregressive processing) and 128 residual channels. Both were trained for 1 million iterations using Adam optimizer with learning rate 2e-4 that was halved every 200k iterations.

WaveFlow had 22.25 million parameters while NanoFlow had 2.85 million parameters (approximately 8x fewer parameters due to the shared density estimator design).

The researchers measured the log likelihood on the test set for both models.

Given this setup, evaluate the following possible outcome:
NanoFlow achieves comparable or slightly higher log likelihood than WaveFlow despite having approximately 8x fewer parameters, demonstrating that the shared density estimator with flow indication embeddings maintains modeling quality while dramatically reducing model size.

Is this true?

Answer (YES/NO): NO